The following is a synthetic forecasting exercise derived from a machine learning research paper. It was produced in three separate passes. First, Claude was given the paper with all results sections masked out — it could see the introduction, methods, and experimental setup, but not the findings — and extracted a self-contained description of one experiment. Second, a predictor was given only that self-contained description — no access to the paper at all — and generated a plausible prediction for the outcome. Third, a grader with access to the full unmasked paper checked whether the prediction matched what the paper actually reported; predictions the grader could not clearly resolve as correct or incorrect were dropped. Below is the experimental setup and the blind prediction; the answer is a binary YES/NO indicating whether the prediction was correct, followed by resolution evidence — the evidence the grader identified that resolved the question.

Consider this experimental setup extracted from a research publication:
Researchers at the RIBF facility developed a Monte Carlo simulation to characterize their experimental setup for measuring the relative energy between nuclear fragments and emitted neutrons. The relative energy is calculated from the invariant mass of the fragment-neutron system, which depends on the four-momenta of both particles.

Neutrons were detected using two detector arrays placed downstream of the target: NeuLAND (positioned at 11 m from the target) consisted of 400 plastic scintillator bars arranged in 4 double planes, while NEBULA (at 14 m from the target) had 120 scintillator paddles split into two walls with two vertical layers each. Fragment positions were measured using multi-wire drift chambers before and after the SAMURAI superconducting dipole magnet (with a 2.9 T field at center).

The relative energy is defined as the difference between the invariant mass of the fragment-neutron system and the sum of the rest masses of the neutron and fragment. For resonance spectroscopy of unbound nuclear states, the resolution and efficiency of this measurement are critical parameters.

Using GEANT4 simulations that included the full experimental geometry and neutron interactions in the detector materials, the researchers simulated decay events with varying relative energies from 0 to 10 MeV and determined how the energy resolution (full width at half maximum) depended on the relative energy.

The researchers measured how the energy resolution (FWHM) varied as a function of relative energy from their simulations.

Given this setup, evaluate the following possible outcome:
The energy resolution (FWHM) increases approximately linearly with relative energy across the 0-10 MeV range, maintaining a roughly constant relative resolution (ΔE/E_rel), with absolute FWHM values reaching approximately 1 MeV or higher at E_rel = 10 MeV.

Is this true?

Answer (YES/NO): NO